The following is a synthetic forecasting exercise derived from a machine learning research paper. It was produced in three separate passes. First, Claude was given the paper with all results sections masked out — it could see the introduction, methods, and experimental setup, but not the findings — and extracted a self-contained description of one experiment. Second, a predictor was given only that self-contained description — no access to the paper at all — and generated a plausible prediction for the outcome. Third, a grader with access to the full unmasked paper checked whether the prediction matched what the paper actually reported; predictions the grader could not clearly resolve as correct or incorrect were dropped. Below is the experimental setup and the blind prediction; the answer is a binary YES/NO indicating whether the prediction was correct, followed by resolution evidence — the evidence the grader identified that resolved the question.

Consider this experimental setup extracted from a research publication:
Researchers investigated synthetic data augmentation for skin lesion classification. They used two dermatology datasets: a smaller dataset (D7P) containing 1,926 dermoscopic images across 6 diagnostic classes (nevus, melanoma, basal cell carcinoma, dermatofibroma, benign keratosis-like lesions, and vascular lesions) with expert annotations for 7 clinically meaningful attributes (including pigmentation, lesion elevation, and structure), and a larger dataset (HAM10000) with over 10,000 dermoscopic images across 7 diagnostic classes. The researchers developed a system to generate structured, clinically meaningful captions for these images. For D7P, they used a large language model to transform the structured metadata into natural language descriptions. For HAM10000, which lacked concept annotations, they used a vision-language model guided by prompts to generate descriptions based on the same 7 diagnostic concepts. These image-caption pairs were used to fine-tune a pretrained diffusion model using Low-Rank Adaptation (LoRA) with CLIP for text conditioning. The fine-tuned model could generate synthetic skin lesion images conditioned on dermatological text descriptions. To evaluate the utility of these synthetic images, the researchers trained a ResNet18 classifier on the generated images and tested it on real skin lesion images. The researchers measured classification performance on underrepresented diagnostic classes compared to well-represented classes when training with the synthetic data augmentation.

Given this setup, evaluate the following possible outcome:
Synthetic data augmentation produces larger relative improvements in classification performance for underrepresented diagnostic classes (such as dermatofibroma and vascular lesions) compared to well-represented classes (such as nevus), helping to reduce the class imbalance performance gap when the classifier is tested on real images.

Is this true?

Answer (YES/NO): YES